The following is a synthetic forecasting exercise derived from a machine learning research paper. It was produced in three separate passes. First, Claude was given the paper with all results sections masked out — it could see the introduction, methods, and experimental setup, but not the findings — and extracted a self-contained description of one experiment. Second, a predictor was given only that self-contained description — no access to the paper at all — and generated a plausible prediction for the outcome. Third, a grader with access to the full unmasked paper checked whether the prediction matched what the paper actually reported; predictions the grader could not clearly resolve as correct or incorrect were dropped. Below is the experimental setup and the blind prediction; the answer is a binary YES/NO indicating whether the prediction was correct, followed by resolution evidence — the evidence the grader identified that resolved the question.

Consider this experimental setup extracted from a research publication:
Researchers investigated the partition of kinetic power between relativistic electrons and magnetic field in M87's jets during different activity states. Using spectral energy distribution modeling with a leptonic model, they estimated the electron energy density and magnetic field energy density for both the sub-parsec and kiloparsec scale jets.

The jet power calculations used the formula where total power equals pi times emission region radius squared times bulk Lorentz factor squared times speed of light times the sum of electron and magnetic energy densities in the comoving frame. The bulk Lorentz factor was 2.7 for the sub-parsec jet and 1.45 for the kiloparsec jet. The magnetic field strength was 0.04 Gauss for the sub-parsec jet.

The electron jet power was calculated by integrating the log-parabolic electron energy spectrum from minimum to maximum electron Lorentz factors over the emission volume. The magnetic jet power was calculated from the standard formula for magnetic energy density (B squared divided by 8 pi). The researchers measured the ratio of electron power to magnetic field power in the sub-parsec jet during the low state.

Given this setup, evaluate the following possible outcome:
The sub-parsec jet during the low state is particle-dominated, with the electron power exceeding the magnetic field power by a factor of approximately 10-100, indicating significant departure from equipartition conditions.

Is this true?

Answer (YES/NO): NO